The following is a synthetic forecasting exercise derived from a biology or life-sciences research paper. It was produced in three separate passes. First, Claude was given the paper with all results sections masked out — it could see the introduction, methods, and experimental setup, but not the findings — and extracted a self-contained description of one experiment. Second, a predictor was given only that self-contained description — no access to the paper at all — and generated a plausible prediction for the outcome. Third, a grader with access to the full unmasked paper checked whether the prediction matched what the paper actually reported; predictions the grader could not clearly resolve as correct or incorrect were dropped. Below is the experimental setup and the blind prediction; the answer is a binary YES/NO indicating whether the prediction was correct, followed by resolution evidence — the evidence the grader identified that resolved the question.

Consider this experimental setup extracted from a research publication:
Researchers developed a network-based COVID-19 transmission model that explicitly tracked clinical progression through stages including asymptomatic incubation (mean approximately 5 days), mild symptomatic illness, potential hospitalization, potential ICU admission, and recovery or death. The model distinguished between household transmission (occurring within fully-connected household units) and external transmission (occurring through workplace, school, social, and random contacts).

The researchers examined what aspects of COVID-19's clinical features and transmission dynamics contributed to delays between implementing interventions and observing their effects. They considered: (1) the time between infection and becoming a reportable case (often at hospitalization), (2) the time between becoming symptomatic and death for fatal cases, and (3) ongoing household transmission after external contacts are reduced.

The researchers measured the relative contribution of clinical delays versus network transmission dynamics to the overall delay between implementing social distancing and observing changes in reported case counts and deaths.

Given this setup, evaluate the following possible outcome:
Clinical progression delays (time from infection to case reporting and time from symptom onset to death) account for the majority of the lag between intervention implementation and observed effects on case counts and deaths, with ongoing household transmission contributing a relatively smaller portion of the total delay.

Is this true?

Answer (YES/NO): NO